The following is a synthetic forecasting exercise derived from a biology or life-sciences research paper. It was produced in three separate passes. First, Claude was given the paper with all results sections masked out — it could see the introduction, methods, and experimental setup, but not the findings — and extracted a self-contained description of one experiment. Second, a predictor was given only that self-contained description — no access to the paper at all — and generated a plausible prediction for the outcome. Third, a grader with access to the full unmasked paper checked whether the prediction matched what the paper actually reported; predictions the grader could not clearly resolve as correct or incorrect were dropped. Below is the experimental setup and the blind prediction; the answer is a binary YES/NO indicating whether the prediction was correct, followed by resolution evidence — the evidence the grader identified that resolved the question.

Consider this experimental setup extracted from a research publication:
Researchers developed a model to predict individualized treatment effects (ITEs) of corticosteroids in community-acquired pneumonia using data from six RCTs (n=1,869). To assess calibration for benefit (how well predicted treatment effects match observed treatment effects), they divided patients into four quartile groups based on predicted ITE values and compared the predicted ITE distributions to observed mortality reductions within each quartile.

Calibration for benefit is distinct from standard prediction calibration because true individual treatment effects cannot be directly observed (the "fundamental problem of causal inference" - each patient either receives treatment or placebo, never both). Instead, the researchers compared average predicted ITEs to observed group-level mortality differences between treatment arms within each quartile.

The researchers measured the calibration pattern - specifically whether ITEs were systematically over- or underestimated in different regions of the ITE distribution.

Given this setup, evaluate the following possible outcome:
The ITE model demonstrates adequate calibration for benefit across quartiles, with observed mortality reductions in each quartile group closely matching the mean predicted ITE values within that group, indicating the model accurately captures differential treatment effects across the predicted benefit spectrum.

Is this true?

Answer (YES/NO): NO